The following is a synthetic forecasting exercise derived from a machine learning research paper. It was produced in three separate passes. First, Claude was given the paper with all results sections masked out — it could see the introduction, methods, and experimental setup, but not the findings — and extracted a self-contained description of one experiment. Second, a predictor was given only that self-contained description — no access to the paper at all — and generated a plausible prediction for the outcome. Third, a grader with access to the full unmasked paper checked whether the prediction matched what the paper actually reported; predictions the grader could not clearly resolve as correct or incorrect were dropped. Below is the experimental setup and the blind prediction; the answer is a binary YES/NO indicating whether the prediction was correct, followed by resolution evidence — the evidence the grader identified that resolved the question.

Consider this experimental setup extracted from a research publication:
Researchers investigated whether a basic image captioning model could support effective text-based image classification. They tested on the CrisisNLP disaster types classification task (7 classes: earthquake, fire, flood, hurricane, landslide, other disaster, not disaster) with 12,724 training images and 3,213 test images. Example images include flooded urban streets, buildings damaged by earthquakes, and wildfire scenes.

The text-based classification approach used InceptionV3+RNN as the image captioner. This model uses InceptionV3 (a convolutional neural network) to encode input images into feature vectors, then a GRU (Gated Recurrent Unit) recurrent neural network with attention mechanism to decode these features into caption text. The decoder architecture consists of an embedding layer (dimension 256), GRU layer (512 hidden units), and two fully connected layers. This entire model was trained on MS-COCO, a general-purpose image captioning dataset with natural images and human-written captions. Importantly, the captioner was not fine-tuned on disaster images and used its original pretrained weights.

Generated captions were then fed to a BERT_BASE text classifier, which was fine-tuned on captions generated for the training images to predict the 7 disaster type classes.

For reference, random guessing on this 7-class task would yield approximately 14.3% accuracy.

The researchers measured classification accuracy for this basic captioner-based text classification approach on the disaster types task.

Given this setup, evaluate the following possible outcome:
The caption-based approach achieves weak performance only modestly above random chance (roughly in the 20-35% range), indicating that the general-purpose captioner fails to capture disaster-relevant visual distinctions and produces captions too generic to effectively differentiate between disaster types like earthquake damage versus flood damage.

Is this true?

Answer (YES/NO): NO